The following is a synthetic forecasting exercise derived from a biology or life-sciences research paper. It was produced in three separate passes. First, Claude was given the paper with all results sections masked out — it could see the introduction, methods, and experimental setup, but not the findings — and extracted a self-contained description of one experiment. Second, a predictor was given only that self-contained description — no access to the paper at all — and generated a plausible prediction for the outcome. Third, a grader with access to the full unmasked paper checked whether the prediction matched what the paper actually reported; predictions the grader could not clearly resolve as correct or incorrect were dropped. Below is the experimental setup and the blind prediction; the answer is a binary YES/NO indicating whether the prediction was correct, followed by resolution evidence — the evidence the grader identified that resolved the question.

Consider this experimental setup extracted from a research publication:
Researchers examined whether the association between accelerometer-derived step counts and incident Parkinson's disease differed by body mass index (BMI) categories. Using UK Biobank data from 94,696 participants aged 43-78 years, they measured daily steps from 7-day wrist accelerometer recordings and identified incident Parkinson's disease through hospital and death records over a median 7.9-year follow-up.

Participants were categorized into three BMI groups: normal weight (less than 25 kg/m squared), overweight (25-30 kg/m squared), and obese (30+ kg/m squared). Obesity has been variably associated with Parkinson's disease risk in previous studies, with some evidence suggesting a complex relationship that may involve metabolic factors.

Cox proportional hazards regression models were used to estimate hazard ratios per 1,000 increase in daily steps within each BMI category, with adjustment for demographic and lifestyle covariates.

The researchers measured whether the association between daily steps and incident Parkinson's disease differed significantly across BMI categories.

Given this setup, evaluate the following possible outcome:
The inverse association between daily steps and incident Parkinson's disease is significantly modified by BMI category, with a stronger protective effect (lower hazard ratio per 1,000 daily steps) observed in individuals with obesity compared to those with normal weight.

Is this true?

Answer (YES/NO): NO